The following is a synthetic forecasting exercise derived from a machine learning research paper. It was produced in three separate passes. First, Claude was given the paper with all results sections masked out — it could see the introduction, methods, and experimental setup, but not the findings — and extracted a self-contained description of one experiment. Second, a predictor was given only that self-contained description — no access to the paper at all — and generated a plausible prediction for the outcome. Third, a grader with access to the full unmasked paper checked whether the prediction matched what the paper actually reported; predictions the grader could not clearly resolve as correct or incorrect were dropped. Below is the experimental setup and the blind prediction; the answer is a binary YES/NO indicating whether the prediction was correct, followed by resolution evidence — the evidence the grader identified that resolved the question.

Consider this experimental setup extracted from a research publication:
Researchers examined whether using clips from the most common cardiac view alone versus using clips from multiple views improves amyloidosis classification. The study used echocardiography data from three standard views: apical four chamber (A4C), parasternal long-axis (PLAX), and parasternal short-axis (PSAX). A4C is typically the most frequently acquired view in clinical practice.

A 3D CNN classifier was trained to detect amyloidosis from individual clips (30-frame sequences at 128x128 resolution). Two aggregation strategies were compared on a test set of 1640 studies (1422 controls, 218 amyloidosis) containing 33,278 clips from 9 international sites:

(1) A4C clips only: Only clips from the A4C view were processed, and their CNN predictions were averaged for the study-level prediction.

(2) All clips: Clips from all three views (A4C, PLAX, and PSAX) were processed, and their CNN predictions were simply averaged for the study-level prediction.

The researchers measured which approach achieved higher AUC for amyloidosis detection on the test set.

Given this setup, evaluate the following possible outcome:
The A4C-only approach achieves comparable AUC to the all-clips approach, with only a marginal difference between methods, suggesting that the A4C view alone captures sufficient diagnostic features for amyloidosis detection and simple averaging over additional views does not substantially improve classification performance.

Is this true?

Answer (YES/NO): YES